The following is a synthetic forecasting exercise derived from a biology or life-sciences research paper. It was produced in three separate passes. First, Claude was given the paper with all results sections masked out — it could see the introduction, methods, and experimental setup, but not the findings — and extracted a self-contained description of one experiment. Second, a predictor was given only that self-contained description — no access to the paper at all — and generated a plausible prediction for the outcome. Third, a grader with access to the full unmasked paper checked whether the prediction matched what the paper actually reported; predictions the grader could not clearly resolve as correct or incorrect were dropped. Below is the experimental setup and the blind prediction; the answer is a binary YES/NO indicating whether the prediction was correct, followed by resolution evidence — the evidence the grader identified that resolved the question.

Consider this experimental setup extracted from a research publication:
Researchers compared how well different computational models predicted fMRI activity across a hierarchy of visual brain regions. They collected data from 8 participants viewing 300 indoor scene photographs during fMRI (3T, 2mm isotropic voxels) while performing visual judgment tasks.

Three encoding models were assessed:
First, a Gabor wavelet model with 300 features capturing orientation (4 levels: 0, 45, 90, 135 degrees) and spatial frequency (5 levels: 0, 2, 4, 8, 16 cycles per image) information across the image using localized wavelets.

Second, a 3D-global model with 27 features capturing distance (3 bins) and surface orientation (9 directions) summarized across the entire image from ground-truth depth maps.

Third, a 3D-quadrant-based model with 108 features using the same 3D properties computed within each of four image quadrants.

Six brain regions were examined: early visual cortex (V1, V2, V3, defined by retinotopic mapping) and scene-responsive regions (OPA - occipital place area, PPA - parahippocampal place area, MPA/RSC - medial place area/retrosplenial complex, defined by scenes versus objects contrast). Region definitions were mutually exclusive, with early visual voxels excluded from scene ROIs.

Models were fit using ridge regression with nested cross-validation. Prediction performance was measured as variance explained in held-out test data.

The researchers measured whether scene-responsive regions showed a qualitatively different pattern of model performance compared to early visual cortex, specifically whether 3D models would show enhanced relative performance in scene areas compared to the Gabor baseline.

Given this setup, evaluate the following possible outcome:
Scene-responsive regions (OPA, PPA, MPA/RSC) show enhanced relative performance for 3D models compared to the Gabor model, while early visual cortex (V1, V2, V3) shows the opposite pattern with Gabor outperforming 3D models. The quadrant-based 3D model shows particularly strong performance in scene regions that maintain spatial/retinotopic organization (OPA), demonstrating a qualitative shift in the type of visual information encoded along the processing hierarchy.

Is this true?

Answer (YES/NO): NO